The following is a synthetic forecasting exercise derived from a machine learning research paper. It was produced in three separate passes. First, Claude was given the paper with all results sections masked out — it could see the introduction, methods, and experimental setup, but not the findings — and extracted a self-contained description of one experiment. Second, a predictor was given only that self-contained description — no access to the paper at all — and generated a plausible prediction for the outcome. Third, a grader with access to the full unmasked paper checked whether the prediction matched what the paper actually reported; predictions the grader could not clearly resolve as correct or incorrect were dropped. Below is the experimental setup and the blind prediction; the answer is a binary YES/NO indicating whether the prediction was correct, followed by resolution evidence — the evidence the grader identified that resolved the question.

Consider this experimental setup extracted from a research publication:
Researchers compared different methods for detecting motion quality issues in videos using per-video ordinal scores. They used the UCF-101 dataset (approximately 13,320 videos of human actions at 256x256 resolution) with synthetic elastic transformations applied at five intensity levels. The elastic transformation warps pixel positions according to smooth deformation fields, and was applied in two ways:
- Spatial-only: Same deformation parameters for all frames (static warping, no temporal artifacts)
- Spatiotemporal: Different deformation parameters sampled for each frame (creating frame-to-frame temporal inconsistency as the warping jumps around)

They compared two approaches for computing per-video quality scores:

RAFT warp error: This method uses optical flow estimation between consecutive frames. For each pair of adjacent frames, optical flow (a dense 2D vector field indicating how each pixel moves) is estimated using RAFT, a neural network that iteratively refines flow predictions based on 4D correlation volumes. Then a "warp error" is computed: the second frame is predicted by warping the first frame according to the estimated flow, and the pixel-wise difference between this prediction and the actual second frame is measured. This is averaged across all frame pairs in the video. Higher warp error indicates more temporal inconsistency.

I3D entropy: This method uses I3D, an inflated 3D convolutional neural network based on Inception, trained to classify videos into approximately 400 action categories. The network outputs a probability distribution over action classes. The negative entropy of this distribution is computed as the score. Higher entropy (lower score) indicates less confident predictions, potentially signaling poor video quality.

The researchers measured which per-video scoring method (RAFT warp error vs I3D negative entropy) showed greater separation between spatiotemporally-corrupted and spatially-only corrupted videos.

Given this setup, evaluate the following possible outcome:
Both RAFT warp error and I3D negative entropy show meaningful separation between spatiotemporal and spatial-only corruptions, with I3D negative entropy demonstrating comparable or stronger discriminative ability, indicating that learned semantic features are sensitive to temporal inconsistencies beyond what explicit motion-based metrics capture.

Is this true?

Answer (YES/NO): NO